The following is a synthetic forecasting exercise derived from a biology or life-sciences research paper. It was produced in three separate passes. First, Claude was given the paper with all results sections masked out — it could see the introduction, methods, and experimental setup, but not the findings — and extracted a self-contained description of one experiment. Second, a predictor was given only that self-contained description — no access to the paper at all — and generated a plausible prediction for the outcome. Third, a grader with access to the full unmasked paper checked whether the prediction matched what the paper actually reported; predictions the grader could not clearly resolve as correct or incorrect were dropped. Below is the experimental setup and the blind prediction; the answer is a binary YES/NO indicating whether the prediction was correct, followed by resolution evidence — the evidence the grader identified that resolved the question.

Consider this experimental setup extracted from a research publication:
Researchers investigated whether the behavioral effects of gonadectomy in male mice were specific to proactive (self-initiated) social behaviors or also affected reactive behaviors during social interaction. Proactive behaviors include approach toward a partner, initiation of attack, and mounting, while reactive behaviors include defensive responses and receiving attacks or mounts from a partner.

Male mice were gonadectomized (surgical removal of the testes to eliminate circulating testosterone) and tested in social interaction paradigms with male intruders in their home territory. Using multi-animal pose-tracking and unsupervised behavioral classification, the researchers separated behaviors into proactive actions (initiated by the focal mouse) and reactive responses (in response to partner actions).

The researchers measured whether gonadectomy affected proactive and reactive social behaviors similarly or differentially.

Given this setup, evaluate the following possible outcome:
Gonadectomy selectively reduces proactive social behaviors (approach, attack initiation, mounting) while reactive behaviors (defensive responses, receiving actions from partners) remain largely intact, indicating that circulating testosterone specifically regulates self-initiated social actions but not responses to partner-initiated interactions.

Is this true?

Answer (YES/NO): NO